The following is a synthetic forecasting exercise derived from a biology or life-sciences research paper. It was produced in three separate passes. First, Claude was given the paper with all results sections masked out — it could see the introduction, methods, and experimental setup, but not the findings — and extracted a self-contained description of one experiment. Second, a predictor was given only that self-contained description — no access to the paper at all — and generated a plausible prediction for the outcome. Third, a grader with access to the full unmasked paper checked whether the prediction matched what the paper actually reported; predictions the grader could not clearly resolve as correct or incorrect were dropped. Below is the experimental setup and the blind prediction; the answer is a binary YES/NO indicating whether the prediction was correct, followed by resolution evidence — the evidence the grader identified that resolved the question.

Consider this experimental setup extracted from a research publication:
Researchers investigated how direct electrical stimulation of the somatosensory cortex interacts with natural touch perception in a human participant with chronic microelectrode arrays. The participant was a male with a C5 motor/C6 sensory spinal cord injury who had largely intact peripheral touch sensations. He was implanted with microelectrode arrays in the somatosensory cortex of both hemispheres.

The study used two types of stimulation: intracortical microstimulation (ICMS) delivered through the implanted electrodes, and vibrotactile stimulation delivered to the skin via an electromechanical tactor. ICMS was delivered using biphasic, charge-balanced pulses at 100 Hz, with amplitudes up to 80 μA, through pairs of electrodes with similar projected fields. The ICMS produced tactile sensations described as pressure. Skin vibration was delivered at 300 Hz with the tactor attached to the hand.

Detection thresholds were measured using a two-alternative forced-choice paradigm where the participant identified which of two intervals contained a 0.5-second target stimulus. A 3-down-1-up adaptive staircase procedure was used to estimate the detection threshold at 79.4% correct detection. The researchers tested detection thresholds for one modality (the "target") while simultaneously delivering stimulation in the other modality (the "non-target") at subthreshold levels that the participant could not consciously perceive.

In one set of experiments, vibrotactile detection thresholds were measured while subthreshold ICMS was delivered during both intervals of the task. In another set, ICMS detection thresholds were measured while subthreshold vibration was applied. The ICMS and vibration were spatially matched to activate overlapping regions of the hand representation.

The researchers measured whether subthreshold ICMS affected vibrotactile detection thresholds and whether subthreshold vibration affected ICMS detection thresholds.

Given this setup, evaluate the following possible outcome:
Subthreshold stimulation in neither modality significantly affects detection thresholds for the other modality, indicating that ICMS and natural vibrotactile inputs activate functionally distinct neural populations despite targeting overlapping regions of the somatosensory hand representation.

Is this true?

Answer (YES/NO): NO